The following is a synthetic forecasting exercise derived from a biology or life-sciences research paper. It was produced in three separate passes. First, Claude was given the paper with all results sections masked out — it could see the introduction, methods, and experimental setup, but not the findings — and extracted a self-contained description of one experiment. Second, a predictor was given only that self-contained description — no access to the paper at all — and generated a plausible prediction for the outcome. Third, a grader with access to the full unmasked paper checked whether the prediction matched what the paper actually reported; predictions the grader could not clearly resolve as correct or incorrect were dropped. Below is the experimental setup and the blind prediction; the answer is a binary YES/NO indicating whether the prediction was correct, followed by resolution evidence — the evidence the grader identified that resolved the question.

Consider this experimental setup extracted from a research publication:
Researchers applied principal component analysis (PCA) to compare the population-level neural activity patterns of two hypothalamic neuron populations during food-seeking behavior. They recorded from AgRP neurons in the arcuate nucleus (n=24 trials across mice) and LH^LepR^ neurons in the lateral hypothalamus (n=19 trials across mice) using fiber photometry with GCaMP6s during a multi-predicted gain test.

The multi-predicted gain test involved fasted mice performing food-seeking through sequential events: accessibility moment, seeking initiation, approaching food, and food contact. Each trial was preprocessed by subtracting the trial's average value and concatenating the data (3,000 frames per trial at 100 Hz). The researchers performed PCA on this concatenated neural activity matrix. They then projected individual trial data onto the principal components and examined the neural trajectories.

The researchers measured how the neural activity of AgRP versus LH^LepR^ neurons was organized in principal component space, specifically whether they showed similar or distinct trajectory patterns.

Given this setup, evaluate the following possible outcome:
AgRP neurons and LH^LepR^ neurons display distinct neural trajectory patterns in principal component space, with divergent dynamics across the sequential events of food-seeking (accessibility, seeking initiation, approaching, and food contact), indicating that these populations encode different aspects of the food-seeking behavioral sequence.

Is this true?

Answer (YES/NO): YES